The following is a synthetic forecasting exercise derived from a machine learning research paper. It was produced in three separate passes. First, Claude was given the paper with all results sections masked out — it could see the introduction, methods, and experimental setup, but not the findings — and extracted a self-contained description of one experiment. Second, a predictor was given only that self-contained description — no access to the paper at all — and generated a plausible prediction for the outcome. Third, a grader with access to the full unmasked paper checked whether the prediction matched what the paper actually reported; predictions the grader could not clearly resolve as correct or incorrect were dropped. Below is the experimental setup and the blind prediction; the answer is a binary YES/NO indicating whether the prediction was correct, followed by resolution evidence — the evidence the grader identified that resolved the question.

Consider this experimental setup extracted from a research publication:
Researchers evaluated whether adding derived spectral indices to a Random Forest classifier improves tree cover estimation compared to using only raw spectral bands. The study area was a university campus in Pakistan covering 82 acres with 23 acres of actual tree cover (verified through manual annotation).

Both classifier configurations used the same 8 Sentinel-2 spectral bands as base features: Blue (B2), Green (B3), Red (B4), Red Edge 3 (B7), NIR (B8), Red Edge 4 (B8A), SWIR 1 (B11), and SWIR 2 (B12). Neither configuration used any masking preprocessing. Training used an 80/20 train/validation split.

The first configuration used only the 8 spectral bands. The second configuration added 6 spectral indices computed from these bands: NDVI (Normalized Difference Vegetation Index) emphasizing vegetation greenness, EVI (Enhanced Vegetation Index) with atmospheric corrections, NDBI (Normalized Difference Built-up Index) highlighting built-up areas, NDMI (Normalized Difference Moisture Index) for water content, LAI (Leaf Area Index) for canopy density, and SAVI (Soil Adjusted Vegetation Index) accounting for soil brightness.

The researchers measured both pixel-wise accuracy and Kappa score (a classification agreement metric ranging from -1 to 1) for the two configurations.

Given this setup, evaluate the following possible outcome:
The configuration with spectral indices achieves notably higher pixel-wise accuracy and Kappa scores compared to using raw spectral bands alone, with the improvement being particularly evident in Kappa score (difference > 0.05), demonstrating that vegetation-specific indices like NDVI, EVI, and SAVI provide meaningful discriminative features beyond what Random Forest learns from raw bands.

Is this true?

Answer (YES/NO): YES